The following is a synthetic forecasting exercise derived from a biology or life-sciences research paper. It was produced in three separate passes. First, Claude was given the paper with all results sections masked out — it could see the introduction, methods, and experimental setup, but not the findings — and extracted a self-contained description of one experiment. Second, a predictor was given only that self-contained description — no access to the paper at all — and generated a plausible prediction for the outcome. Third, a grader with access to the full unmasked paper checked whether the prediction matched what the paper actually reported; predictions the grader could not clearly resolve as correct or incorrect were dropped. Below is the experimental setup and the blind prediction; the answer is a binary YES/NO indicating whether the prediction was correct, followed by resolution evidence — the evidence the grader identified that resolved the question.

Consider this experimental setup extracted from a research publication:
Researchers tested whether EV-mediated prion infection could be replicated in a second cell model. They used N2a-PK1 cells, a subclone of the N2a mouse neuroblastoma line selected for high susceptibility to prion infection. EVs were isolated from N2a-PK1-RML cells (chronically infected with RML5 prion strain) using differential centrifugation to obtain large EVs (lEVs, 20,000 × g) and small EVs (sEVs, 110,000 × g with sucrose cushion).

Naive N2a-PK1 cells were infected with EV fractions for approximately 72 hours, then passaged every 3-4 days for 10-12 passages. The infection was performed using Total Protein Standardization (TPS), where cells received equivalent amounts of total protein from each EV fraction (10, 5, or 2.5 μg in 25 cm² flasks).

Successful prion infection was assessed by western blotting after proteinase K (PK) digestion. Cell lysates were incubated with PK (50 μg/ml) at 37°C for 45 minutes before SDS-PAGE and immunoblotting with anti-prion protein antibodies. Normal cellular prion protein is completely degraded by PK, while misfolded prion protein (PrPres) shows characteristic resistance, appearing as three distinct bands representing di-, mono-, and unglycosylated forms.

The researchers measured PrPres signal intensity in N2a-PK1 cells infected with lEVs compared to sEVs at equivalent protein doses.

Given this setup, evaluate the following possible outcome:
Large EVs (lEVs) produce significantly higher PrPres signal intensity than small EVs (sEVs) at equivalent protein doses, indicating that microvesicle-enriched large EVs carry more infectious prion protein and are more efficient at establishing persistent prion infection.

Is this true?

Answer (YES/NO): NO